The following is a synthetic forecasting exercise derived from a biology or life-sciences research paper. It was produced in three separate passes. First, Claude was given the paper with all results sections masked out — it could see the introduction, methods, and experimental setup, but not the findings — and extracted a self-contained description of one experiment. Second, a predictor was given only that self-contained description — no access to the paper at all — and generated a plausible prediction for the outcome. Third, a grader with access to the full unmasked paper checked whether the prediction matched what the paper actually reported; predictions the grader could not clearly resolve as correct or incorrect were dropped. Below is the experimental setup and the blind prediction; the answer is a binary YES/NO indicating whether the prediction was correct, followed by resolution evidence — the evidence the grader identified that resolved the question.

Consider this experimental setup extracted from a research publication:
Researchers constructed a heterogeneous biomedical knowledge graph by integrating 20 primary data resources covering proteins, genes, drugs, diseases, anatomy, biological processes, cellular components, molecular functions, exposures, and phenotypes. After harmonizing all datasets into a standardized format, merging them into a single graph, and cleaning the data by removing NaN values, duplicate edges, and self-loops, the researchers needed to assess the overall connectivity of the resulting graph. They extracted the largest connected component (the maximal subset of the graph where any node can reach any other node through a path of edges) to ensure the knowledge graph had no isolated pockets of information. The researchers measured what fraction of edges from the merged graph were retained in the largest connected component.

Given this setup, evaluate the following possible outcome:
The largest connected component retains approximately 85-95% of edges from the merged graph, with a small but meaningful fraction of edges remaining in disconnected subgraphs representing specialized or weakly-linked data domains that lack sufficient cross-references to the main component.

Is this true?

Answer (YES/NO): NO